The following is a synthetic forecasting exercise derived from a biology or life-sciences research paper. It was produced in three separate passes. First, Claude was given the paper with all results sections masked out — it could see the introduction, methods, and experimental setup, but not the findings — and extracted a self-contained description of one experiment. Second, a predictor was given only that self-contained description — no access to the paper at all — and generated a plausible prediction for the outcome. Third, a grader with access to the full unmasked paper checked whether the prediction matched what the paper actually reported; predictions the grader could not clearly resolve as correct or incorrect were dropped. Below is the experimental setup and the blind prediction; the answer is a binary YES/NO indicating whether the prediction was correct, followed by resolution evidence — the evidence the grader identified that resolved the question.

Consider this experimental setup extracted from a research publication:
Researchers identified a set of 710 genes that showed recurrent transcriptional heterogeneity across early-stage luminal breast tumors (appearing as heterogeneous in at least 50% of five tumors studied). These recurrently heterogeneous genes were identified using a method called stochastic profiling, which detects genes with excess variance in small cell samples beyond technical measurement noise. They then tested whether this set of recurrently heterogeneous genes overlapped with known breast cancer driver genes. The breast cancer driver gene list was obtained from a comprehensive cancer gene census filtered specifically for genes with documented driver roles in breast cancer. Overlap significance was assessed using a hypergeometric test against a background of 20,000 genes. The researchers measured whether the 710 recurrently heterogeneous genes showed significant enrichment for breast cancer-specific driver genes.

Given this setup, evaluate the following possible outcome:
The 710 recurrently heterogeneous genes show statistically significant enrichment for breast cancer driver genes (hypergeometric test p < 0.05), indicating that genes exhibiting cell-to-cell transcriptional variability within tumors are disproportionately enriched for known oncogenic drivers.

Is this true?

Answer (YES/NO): NO